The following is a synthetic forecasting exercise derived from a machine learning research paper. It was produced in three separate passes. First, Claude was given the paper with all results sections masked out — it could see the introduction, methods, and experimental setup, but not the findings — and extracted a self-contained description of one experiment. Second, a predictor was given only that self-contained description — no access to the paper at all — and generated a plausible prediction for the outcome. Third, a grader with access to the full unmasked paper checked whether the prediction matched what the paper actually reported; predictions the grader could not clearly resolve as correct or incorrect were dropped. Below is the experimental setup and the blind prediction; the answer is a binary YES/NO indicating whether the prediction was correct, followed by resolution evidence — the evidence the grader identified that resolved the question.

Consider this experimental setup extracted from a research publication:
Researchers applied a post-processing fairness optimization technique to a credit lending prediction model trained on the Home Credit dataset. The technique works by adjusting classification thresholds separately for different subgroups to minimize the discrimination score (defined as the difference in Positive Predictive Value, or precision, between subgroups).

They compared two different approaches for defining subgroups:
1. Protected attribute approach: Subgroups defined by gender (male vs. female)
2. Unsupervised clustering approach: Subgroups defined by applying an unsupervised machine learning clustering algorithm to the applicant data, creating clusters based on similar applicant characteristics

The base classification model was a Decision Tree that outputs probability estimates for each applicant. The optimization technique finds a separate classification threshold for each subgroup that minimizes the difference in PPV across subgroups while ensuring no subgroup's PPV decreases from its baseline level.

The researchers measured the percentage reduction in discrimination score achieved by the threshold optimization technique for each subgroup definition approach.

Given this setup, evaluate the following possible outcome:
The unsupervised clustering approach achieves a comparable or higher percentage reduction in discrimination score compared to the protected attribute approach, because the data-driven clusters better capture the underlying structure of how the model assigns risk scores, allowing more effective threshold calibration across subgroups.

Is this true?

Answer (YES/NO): NO